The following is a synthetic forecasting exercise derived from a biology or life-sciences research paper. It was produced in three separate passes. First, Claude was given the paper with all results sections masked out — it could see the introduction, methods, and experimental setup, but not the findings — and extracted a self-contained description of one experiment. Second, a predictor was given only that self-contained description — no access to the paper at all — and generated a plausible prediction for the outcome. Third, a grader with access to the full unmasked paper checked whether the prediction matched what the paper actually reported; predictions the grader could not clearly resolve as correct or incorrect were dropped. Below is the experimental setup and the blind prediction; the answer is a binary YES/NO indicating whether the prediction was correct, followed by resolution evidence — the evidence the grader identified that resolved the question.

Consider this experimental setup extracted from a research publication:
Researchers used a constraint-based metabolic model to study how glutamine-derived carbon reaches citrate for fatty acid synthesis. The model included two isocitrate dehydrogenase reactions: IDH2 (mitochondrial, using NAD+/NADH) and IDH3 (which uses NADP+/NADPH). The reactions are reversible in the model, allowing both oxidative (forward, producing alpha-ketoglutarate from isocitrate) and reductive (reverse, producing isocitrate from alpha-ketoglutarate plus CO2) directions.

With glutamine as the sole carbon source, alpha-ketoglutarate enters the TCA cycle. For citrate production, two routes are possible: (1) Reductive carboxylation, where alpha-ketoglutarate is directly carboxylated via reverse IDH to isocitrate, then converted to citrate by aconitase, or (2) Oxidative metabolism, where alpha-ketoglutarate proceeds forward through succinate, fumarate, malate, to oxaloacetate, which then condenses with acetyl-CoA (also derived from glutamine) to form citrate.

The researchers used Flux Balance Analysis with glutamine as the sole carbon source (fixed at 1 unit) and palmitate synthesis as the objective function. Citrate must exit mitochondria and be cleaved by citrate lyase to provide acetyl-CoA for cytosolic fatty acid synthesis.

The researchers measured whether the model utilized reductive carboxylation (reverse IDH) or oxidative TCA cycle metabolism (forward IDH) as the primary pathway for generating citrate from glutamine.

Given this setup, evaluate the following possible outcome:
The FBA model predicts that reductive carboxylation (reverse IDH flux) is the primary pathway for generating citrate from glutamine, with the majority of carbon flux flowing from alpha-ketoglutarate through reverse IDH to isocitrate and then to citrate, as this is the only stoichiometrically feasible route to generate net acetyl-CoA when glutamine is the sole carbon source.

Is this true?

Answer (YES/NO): NO